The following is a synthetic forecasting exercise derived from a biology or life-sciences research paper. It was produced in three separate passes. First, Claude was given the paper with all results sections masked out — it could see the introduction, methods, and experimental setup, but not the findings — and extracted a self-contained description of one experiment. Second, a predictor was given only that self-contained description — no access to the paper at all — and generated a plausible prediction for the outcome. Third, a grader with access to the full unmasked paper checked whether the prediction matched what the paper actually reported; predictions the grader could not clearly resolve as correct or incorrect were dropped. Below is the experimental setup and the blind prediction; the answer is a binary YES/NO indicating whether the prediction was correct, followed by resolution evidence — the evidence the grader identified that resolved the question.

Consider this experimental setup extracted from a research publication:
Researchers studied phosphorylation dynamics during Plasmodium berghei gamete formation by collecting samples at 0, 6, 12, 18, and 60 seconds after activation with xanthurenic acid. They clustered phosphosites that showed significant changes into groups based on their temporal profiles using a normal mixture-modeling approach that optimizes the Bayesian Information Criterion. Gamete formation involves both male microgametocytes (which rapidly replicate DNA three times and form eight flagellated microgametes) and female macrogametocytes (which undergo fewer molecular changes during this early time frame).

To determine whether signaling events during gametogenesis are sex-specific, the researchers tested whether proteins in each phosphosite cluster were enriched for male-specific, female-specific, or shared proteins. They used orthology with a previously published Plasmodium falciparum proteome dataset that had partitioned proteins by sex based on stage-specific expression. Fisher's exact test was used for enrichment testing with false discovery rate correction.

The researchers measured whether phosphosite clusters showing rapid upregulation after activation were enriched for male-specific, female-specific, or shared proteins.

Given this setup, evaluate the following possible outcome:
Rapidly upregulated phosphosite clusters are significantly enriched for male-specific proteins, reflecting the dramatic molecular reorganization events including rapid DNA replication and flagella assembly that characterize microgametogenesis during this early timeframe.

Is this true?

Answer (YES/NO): NO